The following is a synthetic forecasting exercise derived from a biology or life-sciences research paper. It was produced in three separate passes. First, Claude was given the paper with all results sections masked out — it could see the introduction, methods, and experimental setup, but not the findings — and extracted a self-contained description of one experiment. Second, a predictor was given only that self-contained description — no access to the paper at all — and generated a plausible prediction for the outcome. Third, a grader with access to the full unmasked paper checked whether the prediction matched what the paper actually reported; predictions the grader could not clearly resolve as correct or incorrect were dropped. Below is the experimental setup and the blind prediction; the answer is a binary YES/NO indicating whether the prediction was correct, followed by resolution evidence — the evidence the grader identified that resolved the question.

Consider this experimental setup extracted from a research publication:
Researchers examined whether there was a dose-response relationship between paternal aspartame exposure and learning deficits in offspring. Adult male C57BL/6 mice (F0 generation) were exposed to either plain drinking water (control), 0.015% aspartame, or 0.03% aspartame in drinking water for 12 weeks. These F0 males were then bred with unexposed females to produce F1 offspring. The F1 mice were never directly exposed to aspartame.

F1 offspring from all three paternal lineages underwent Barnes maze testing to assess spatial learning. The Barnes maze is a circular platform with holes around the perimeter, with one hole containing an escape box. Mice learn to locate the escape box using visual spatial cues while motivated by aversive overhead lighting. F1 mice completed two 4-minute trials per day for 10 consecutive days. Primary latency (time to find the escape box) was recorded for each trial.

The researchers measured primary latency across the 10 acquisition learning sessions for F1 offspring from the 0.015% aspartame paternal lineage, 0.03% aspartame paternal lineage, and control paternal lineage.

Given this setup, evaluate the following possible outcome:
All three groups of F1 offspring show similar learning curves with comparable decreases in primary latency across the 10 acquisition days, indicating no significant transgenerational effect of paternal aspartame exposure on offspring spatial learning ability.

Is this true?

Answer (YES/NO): NO